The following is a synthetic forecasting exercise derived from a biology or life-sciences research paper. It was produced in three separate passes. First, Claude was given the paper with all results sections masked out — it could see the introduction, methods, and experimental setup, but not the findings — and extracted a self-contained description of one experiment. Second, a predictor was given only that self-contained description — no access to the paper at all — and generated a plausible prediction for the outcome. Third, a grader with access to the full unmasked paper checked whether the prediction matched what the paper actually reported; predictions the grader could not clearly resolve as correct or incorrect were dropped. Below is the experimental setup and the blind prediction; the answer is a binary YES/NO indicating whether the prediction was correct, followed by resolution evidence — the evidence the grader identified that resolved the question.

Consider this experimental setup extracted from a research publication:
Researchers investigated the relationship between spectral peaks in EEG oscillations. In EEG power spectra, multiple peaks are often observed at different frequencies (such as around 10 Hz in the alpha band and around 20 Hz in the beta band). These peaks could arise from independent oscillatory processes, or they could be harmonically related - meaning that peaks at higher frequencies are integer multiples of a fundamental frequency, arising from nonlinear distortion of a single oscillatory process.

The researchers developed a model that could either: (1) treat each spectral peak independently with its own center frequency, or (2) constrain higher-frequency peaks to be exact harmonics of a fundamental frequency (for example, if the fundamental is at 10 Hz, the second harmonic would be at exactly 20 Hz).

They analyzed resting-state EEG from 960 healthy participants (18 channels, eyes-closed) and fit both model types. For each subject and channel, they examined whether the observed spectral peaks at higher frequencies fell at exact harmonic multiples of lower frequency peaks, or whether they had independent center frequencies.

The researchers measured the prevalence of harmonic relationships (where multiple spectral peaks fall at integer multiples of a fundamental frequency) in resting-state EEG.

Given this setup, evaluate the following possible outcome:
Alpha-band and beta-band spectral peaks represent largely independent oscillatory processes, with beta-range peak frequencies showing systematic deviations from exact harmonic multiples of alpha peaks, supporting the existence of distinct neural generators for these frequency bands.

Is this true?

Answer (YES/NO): NO